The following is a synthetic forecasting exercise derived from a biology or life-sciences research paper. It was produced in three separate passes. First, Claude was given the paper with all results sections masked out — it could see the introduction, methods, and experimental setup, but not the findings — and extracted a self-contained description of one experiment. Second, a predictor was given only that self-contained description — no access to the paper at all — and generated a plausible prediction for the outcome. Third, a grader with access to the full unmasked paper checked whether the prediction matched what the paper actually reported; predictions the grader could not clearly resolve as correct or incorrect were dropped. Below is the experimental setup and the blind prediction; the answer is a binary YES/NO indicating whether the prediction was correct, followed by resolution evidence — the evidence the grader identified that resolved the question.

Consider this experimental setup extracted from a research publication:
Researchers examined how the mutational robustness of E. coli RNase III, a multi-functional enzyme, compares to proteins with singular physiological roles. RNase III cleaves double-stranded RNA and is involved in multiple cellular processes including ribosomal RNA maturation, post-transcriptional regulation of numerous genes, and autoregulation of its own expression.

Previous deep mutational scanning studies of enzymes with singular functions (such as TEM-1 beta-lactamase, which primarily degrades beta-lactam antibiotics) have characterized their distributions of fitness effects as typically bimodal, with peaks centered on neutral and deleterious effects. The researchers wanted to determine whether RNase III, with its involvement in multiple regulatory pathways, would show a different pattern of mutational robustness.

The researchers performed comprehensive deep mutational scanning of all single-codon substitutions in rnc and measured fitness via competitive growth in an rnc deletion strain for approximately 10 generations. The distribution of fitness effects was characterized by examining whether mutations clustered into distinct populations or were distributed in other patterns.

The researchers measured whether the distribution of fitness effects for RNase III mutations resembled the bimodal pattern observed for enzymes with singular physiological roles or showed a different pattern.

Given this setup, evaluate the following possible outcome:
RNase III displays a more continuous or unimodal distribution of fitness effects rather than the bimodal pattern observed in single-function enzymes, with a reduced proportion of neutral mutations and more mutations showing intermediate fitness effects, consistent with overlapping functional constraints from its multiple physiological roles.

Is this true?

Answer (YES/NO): NO